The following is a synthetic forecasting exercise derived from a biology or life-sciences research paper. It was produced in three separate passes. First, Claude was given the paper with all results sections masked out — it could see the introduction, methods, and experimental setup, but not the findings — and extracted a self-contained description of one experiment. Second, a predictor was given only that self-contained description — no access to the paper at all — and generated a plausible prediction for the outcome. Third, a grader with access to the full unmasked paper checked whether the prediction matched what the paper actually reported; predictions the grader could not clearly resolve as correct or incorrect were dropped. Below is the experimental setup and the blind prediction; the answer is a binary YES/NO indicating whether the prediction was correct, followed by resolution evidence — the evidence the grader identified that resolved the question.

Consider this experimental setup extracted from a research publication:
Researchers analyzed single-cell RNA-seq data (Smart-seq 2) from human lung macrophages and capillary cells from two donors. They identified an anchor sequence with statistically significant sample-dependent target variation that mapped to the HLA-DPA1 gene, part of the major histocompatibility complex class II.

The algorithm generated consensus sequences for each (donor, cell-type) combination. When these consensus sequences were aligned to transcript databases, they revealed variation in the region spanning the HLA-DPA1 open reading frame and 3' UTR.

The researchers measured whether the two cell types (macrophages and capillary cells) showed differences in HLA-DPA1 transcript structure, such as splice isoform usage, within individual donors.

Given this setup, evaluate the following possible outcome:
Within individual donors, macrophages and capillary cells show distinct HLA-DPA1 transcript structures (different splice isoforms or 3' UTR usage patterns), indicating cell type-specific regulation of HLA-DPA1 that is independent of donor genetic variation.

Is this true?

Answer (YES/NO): NO